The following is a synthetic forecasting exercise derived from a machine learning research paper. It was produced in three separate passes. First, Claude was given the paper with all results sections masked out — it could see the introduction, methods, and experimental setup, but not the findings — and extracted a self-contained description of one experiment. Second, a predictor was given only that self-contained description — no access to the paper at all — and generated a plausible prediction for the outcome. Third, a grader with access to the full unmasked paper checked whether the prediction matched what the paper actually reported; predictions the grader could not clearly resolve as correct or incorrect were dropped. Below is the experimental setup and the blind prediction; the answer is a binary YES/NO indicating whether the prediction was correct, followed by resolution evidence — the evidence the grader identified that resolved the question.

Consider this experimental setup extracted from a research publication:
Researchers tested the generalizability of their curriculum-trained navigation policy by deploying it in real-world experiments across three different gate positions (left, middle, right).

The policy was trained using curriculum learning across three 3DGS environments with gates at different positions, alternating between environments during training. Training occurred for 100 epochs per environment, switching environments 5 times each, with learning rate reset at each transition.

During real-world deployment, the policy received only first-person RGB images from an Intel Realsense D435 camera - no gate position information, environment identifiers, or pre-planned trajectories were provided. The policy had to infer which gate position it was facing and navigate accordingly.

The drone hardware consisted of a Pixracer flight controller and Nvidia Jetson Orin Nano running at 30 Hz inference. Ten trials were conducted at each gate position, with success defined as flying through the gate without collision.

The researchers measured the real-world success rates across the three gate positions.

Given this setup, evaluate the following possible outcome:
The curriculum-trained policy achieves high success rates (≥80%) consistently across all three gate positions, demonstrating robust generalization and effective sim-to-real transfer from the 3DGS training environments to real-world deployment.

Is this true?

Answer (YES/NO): NO